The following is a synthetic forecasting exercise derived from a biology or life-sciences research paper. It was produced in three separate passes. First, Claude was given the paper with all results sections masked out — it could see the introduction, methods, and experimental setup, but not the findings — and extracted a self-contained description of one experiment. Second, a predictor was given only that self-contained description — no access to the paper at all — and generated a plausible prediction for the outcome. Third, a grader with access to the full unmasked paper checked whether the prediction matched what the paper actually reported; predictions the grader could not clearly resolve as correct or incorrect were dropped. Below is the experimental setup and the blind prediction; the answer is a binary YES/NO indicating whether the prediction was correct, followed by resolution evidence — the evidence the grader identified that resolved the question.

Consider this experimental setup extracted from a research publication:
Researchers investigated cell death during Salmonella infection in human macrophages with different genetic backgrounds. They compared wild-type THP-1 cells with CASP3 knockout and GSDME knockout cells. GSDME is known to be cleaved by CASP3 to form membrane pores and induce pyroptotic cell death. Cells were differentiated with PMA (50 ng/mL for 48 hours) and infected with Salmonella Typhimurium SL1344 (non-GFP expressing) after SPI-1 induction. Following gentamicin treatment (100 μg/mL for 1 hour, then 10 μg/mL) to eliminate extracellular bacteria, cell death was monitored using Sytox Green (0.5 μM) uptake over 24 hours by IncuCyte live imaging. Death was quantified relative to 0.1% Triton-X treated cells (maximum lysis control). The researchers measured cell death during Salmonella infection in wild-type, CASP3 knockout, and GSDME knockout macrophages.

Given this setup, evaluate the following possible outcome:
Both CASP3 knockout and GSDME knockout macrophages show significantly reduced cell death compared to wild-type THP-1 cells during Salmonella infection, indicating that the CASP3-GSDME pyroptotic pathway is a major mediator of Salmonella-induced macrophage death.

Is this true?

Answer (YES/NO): NO